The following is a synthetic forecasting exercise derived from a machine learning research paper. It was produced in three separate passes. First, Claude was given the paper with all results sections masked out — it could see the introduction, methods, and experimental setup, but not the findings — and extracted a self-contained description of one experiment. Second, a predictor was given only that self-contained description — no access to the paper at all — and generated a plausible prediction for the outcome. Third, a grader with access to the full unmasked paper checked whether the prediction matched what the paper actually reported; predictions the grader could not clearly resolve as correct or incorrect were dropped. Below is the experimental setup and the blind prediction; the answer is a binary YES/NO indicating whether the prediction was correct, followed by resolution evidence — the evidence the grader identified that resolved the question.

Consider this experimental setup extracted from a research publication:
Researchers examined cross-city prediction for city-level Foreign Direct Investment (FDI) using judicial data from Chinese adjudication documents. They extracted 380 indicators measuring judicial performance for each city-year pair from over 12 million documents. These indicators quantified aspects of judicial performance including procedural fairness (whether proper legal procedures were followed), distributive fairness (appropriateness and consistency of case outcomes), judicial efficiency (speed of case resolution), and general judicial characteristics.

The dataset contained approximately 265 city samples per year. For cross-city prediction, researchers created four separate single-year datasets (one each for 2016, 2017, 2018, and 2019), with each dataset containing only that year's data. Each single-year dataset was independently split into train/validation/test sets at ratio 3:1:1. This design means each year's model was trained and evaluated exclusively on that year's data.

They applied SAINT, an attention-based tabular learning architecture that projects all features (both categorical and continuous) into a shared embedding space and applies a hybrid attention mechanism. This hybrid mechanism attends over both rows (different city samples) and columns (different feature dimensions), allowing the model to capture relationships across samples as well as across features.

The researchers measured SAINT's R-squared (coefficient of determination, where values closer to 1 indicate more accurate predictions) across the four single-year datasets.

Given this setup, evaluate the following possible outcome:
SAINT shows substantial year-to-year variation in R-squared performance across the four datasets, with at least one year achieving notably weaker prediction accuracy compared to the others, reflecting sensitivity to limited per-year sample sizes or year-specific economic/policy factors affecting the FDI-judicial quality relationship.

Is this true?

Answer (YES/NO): YES